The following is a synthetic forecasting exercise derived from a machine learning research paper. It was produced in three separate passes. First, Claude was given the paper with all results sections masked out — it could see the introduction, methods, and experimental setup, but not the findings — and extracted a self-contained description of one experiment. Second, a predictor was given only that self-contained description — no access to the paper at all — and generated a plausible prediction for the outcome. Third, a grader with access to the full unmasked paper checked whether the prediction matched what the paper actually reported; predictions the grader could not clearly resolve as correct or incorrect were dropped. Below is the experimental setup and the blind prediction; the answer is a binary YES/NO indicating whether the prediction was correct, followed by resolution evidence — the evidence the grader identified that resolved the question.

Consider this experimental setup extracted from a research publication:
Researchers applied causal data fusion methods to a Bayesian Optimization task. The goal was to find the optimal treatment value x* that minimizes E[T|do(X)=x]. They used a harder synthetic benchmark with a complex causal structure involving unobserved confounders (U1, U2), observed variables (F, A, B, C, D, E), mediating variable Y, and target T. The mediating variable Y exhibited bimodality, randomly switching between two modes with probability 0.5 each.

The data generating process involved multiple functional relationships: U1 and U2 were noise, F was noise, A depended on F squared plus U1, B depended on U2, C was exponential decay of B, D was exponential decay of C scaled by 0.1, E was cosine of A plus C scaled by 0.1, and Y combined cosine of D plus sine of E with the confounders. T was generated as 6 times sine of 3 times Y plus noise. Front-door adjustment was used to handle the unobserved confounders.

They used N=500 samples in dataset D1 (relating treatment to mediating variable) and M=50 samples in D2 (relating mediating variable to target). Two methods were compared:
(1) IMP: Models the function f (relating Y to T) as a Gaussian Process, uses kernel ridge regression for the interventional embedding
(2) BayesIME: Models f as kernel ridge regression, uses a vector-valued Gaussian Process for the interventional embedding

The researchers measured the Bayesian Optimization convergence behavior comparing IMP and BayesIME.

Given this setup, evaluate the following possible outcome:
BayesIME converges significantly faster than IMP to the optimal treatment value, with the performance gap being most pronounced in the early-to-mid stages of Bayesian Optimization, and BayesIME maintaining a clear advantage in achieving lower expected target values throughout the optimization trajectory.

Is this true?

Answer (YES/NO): NO